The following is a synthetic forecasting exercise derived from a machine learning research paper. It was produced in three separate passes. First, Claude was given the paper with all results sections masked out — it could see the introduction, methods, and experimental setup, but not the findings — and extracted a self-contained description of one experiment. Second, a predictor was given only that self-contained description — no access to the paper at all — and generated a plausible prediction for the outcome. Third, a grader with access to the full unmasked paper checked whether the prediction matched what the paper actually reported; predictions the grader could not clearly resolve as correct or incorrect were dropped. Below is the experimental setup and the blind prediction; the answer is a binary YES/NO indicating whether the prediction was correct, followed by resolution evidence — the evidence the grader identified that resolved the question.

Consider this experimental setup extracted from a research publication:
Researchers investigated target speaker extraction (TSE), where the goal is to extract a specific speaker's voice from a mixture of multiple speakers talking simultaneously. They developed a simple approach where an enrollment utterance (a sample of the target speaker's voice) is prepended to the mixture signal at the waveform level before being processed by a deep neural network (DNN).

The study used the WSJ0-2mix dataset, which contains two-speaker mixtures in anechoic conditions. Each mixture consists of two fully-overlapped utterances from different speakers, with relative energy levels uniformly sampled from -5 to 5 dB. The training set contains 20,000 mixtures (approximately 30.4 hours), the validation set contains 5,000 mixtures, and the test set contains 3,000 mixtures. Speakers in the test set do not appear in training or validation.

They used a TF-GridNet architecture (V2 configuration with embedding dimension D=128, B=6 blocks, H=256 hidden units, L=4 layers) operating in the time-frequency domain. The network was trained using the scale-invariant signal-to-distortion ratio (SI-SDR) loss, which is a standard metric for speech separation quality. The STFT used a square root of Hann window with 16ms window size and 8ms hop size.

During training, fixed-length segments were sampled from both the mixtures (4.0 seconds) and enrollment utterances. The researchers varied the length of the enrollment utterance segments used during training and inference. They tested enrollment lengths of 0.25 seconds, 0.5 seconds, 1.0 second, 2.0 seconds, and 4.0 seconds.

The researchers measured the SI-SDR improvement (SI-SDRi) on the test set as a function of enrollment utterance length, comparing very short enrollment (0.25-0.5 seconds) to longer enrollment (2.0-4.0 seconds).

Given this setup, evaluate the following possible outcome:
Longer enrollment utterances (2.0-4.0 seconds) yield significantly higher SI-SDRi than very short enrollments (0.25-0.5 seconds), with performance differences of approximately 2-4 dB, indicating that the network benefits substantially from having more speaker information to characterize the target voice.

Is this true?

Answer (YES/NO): NO